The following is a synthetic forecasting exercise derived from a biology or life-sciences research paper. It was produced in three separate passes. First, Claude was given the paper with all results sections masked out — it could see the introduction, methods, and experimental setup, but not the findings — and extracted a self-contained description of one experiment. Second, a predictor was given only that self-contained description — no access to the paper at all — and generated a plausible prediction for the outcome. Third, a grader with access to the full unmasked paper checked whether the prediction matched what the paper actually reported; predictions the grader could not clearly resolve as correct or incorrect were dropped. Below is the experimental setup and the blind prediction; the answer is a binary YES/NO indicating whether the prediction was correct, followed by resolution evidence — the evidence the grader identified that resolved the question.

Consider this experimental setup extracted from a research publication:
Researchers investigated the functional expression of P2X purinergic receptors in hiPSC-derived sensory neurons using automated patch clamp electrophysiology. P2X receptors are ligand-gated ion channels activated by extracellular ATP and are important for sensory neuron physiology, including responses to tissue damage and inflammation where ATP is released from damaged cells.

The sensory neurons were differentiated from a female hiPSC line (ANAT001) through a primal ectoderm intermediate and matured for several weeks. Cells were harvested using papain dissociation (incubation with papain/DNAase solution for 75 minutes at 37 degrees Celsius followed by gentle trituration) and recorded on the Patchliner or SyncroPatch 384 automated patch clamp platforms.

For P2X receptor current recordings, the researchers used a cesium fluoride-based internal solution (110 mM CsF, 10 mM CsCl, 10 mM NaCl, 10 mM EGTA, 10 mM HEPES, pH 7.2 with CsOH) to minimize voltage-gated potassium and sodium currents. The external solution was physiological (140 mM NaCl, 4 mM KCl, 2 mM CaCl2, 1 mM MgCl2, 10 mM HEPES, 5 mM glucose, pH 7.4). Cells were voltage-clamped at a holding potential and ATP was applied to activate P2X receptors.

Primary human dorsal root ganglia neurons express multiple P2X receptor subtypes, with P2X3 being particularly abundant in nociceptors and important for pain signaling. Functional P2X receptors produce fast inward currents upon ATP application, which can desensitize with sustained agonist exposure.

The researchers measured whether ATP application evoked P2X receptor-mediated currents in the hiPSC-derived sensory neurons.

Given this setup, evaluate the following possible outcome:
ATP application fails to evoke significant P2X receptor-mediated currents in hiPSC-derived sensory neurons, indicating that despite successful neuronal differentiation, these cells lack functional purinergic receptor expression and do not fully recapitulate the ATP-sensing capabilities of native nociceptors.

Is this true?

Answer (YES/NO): NO